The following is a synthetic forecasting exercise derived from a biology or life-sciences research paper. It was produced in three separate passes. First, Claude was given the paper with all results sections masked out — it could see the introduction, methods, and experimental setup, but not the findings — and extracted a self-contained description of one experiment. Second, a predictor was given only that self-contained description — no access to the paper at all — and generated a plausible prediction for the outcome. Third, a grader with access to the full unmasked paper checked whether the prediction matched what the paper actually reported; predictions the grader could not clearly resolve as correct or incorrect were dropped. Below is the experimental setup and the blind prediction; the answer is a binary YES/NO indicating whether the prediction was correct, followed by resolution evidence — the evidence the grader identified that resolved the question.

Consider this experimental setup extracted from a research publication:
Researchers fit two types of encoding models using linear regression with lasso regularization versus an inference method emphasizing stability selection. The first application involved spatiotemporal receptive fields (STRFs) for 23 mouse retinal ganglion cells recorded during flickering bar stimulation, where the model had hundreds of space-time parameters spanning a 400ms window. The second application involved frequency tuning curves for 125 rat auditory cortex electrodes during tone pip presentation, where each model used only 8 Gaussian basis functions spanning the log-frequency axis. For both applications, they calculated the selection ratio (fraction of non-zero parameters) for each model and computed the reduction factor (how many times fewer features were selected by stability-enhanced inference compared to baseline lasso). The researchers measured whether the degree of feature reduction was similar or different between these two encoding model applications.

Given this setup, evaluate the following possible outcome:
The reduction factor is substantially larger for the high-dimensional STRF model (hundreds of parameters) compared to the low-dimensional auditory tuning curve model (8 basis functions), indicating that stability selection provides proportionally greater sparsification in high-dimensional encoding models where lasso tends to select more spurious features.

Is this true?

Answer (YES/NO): YES